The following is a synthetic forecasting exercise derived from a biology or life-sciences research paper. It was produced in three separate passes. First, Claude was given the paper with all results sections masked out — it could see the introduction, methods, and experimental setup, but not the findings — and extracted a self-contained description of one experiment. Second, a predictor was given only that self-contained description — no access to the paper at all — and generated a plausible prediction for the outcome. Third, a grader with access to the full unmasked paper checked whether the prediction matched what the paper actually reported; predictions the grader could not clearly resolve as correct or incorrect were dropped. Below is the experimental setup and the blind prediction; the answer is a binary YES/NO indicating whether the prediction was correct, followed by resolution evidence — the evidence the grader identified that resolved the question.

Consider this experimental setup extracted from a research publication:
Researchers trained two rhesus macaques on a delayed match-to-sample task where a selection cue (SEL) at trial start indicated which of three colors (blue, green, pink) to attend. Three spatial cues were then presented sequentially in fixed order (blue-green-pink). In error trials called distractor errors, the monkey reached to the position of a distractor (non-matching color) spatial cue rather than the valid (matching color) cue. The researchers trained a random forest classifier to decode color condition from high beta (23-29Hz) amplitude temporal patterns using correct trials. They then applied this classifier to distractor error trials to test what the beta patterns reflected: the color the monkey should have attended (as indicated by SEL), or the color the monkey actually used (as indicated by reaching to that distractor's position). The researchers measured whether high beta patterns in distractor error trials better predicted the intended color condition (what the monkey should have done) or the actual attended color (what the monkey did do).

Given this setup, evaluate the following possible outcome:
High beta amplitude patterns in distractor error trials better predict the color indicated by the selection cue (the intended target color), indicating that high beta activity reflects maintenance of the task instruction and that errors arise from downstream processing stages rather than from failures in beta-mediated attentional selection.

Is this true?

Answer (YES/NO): NO